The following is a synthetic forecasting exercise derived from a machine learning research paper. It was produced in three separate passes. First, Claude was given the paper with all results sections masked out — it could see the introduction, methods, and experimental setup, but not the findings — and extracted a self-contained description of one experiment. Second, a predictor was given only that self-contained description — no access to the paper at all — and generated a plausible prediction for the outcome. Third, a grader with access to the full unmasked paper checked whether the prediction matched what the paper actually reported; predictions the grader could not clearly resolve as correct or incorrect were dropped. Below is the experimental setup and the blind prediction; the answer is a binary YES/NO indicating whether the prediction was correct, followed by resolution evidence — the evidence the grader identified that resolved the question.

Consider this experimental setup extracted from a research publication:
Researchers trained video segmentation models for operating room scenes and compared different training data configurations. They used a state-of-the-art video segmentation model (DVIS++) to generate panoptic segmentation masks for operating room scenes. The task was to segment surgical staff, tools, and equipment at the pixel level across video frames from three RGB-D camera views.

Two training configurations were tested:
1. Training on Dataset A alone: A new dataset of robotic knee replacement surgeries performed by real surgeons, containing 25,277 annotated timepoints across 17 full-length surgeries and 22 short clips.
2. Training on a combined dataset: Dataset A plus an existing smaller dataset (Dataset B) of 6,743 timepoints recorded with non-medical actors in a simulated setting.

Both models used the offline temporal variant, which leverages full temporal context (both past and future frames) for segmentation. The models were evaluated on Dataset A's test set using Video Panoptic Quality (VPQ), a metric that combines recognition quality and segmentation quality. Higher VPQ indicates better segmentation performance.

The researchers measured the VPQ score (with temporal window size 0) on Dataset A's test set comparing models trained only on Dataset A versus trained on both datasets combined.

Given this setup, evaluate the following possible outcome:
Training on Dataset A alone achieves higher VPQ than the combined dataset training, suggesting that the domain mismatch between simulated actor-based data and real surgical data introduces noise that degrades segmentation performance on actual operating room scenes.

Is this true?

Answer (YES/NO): NO